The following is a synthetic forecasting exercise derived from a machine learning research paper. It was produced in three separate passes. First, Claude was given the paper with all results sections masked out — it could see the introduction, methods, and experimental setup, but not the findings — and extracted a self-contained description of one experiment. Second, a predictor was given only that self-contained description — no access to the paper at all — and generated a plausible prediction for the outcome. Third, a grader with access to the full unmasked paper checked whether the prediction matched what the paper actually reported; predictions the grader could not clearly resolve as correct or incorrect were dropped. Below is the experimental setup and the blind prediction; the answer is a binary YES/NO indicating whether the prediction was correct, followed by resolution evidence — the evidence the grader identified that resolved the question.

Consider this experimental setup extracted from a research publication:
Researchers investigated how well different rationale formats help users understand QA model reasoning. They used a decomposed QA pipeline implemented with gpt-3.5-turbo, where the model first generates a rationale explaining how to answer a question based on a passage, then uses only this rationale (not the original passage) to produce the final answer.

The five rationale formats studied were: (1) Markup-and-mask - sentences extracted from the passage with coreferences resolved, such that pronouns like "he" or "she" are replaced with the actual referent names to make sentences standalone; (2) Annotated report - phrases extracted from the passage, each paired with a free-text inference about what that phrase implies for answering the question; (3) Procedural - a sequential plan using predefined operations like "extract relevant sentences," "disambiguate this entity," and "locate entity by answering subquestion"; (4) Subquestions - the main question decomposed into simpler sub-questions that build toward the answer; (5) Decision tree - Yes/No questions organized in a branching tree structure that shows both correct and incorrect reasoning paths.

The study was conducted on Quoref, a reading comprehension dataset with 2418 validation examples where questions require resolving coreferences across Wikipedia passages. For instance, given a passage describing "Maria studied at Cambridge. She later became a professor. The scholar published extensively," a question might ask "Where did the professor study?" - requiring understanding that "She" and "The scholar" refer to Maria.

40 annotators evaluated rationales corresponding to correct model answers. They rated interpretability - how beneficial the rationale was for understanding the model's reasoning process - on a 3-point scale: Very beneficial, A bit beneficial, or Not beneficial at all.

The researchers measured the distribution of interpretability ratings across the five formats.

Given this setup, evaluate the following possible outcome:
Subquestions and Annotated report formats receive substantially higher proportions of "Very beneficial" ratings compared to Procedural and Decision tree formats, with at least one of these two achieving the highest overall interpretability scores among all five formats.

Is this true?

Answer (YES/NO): NO